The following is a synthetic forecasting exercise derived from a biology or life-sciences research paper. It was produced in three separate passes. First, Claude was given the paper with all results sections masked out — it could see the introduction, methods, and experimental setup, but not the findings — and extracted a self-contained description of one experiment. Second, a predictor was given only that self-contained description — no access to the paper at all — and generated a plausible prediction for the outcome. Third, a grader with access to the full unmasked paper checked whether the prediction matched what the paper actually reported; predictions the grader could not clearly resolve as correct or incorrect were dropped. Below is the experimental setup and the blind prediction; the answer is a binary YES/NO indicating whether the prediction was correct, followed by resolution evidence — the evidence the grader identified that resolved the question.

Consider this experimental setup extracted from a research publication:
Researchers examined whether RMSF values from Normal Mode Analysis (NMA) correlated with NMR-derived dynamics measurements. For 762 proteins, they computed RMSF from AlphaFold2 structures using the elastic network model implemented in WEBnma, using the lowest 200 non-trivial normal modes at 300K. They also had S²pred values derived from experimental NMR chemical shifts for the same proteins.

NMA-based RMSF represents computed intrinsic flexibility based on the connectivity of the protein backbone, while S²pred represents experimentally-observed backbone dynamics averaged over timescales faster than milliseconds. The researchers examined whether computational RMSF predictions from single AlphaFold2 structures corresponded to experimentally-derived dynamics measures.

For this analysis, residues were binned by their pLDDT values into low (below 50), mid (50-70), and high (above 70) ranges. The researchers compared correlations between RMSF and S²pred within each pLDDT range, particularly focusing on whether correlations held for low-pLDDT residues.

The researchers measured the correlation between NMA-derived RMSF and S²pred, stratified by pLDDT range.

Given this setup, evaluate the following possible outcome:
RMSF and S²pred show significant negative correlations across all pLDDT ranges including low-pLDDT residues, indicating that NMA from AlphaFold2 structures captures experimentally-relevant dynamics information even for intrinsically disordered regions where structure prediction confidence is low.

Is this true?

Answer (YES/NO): NO